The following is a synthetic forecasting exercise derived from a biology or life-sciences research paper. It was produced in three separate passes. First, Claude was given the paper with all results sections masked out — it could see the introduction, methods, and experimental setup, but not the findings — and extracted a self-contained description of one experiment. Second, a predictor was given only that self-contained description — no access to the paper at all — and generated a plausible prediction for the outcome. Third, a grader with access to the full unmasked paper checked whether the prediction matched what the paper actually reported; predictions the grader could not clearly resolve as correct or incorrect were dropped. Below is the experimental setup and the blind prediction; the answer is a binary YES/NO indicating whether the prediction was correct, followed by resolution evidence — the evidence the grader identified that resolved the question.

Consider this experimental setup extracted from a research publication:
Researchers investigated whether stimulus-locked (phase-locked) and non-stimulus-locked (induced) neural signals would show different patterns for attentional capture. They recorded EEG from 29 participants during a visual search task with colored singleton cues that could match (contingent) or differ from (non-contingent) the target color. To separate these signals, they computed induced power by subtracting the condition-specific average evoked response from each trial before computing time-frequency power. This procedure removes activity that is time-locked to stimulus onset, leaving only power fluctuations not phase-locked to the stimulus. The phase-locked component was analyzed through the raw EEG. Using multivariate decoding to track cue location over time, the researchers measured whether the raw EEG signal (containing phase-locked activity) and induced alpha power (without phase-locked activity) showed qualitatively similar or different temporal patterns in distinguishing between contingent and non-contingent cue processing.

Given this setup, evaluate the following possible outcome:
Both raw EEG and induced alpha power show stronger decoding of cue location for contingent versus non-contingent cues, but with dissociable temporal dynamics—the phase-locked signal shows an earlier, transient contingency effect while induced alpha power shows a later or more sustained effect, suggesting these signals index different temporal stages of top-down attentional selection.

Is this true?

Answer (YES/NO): YES